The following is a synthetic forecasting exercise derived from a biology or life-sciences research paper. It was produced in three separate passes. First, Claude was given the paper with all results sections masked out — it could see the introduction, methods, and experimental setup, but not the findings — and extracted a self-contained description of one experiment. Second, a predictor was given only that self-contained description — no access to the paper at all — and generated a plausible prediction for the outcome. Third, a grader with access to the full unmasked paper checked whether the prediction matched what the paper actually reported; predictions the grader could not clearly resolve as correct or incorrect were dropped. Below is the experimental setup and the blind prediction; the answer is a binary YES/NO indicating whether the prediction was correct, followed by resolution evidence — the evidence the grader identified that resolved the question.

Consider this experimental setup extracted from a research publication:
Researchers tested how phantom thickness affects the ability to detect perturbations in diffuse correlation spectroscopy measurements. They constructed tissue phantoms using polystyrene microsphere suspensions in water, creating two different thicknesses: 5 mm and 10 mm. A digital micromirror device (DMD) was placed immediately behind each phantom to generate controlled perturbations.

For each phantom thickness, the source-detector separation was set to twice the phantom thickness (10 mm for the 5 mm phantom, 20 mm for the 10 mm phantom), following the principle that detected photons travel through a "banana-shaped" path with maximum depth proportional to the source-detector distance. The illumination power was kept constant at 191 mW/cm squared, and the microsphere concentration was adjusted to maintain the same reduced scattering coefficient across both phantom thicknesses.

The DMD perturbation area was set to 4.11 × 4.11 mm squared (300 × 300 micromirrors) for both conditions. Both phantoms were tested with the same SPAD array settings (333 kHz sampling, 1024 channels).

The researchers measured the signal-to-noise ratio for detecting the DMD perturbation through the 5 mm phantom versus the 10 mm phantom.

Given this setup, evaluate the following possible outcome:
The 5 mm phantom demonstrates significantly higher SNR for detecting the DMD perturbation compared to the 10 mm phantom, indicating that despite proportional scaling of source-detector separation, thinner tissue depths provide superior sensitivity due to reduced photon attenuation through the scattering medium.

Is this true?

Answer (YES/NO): YES